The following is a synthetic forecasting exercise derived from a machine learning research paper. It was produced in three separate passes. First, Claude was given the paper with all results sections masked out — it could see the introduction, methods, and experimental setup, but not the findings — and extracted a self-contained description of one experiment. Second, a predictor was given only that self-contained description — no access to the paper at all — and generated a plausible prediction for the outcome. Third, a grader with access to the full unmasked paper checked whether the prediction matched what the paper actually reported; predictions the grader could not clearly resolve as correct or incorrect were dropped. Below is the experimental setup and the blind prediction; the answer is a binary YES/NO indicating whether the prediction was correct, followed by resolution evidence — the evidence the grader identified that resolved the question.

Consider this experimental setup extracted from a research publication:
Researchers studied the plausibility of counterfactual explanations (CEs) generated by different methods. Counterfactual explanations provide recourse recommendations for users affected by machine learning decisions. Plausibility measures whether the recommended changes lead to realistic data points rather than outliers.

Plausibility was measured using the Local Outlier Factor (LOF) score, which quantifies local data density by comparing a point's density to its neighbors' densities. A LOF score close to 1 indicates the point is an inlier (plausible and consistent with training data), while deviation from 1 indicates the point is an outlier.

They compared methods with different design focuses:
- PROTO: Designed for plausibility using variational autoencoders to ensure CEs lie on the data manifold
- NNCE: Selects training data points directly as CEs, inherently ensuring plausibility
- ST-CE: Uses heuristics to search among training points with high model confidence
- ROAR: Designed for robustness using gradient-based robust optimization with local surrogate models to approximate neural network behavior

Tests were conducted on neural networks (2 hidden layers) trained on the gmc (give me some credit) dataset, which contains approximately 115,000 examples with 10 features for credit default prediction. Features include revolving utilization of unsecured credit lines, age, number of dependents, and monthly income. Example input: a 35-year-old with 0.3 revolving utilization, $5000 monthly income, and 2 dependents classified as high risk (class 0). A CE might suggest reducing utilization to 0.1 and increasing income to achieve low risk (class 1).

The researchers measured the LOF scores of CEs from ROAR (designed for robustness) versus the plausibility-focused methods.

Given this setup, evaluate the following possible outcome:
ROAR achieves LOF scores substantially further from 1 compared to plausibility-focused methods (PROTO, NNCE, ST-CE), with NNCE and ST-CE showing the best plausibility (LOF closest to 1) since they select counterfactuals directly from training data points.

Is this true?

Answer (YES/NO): YES